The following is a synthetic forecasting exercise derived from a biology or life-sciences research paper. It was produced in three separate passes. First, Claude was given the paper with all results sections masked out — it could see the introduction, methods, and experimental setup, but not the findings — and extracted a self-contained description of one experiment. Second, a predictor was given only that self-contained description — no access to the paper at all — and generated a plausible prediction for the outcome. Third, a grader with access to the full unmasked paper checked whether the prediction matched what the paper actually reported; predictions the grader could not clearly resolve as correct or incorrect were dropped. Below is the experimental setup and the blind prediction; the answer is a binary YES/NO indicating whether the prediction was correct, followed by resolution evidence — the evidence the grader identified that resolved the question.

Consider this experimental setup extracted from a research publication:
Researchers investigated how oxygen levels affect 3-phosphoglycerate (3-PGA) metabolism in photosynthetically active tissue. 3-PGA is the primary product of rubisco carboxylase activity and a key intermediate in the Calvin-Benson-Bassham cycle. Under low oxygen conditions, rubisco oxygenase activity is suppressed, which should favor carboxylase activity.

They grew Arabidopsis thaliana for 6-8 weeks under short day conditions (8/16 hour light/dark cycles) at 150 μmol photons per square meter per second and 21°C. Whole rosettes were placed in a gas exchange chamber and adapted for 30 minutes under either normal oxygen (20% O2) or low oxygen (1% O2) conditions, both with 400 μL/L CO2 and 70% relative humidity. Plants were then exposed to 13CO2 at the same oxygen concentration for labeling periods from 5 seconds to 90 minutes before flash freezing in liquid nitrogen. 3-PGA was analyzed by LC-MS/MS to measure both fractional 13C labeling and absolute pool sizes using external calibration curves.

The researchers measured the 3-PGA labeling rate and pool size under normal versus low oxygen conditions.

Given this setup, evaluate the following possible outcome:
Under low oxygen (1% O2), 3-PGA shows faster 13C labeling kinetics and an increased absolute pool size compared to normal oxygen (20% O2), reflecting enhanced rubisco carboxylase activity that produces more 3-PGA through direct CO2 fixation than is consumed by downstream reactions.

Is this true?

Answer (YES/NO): YES